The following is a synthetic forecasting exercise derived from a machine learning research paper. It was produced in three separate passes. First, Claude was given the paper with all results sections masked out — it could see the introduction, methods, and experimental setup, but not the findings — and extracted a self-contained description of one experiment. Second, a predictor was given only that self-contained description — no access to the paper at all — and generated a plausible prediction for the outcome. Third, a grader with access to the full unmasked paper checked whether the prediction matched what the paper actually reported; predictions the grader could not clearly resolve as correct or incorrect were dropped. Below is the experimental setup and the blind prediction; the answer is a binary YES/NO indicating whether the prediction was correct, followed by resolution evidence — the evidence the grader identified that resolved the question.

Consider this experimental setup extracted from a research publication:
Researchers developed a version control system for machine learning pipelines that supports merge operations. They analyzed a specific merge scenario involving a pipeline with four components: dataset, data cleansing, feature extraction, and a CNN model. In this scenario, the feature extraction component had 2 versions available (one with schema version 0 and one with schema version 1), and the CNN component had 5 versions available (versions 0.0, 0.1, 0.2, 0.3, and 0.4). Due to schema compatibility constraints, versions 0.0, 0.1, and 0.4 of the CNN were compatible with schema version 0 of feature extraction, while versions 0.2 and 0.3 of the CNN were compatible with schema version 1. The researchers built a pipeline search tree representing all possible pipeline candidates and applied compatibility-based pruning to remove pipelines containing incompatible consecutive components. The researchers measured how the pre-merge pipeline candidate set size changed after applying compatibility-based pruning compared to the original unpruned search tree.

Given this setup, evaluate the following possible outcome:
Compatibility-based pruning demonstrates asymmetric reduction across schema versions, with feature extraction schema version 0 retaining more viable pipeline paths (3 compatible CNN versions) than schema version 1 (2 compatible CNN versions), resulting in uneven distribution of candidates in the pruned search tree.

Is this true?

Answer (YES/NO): YES